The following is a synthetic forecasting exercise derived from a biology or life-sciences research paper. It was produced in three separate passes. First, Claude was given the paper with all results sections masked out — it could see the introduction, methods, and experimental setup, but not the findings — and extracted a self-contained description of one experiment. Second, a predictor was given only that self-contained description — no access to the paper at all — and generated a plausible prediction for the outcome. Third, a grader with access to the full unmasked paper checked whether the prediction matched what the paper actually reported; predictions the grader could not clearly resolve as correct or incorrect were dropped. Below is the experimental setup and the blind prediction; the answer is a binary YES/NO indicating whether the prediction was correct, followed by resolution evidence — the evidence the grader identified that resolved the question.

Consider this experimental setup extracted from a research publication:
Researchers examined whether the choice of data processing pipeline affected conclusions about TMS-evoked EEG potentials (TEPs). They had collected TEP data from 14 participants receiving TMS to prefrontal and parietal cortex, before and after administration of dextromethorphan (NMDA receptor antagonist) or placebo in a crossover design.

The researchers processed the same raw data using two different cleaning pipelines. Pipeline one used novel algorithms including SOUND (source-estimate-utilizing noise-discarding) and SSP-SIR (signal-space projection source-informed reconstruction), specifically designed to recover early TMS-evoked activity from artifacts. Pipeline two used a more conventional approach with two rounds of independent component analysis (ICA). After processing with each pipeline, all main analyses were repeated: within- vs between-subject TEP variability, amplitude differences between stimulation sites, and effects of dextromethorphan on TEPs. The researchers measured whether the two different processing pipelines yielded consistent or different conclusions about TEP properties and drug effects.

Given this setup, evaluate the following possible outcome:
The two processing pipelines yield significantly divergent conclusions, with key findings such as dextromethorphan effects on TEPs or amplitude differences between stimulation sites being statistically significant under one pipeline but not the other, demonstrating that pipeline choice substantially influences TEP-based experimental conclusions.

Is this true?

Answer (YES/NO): NO